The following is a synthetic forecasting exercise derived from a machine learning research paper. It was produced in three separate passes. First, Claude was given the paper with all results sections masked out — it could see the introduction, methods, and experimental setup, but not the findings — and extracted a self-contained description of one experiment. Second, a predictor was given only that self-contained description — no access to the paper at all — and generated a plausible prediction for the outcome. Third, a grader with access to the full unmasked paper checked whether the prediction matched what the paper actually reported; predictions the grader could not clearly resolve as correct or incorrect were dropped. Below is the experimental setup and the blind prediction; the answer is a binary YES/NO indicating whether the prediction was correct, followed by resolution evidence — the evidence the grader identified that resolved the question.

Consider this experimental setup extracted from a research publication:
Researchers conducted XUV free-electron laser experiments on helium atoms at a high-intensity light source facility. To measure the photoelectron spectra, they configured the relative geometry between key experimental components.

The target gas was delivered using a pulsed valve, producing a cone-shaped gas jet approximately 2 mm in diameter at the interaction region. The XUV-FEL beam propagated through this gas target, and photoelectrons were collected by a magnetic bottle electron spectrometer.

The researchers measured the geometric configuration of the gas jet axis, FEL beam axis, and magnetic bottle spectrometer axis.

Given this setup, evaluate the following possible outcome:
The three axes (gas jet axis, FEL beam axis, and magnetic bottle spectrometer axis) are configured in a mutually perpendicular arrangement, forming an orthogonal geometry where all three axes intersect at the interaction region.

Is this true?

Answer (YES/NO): YES